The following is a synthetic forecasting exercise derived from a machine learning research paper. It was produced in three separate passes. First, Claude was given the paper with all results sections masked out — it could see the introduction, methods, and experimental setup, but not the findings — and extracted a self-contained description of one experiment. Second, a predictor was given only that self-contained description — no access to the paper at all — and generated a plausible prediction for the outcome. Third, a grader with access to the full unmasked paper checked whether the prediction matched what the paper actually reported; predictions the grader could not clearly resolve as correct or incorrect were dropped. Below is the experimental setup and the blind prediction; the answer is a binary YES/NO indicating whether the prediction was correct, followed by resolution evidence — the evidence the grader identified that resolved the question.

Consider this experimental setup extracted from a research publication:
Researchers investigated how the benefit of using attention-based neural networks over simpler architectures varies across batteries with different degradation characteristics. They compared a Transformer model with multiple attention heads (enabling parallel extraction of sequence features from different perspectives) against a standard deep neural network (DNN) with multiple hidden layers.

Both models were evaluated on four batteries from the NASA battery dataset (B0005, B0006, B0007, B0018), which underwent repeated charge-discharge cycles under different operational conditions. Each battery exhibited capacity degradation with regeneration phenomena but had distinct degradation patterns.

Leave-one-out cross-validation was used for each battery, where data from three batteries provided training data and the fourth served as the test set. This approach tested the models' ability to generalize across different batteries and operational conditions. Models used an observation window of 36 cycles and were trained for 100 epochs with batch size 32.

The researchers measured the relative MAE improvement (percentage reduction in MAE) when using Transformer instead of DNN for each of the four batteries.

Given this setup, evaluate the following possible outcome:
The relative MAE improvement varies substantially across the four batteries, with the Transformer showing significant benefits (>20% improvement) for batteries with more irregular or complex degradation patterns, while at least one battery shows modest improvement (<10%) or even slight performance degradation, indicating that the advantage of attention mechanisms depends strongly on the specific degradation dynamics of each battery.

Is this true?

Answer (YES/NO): NO